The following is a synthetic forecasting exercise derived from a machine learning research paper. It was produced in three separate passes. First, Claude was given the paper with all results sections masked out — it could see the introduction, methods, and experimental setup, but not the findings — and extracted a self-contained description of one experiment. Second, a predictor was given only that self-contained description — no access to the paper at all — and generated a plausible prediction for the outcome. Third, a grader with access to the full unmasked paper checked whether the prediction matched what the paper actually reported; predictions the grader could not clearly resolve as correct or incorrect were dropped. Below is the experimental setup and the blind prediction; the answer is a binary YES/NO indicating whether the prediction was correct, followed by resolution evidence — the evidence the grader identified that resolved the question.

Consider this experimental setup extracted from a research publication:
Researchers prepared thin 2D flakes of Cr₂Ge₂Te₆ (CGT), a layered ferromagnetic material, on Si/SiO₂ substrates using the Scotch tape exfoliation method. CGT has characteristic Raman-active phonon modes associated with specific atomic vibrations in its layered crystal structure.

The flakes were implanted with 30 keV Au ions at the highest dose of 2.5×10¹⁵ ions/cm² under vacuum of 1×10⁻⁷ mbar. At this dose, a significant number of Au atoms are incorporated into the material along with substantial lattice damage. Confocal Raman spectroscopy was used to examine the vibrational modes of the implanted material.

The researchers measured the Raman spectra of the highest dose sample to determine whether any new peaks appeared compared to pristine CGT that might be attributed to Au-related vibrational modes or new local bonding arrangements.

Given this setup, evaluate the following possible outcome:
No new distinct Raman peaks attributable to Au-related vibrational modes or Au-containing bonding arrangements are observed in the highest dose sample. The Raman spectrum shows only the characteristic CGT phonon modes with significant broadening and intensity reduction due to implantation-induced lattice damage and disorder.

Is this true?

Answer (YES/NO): YES